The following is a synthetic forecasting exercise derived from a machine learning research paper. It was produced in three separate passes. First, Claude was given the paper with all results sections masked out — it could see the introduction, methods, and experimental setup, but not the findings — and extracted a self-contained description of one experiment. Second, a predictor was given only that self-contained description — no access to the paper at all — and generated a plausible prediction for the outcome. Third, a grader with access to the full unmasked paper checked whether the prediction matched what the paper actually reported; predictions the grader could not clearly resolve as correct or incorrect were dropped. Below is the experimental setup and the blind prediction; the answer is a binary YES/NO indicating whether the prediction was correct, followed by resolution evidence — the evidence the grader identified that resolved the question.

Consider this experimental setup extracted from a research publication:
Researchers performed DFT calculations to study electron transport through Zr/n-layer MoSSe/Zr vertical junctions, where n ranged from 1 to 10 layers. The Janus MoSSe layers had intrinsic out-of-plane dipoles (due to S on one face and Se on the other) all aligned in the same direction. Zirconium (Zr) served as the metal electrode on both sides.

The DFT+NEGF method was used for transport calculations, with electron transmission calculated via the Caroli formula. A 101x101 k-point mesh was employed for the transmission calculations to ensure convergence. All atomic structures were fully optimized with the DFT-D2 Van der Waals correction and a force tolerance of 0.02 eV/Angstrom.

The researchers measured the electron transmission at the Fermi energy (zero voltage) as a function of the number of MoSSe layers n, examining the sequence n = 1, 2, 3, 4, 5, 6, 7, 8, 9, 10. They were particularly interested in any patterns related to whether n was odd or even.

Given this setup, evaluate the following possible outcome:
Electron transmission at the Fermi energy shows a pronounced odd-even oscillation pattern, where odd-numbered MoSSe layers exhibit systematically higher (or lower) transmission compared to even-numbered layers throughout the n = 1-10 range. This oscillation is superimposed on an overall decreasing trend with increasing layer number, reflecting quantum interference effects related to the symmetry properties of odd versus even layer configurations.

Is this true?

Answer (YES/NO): NO